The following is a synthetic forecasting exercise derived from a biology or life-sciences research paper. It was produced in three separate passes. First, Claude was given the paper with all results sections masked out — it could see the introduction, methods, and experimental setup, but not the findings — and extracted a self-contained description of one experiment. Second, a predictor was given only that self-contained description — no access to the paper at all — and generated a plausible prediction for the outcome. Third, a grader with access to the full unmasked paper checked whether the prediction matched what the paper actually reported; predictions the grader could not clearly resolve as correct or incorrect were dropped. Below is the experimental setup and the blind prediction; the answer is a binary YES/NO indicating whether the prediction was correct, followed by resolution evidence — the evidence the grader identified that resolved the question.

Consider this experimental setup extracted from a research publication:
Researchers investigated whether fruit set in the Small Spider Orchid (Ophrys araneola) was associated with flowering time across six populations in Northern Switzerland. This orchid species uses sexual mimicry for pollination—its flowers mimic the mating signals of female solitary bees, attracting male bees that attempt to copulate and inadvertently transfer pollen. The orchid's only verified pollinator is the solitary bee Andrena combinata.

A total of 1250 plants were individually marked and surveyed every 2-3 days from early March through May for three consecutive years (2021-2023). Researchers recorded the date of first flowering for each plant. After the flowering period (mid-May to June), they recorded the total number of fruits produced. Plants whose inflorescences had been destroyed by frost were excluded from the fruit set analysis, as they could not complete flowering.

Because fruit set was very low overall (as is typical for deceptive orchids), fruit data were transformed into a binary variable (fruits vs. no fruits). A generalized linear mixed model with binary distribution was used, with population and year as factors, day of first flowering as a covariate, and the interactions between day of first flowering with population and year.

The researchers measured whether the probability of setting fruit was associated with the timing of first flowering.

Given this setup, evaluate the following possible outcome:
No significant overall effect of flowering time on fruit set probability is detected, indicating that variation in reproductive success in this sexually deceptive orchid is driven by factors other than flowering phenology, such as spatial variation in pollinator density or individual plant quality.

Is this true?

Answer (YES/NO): NO